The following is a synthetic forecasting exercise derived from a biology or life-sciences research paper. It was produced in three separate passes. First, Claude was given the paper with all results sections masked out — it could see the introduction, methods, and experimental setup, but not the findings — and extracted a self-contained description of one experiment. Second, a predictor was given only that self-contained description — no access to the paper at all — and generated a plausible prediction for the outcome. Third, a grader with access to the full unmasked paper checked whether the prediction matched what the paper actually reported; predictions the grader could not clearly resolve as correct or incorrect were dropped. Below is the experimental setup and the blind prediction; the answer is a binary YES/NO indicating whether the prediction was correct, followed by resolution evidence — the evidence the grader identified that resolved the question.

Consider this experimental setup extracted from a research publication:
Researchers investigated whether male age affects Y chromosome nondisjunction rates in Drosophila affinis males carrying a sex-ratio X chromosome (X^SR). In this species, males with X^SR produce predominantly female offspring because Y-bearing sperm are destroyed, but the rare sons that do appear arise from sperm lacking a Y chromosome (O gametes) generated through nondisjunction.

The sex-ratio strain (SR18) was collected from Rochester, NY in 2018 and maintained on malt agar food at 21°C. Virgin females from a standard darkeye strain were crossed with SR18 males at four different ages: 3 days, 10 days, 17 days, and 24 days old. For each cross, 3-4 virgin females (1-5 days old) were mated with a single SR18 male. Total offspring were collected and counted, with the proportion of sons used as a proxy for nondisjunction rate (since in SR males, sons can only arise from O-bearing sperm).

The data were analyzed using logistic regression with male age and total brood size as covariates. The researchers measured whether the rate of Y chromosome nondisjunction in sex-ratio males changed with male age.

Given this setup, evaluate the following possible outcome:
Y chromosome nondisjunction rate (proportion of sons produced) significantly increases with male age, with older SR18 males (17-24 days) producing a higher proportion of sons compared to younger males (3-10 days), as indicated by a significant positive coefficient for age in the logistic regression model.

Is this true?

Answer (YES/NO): NO